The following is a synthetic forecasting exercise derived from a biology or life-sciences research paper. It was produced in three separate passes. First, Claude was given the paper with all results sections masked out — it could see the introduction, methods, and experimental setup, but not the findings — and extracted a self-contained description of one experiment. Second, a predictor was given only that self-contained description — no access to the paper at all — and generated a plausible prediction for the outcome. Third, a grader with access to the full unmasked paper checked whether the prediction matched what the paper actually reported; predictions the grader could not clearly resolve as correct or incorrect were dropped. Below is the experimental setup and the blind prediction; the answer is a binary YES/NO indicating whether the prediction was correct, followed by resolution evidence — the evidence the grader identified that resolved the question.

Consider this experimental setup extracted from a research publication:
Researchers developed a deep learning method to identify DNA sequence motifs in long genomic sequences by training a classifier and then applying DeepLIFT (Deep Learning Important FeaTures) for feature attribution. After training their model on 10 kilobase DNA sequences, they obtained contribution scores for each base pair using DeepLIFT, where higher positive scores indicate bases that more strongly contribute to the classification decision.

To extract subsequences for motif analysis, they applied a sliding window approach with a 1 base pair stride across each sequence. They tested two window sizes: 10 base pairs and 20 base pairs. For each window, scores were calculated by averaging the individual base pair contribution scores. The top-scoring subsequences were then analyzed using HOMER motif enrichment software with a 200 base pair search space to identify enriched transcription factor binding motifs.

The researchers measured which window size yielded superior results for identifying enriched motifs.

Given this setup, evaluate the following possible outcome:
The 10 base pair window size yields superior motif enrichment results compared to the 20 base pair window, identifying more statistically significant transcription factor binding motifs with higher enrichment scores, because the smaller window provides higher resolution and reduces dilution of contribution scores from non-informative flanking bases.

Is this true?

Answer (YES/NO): NO